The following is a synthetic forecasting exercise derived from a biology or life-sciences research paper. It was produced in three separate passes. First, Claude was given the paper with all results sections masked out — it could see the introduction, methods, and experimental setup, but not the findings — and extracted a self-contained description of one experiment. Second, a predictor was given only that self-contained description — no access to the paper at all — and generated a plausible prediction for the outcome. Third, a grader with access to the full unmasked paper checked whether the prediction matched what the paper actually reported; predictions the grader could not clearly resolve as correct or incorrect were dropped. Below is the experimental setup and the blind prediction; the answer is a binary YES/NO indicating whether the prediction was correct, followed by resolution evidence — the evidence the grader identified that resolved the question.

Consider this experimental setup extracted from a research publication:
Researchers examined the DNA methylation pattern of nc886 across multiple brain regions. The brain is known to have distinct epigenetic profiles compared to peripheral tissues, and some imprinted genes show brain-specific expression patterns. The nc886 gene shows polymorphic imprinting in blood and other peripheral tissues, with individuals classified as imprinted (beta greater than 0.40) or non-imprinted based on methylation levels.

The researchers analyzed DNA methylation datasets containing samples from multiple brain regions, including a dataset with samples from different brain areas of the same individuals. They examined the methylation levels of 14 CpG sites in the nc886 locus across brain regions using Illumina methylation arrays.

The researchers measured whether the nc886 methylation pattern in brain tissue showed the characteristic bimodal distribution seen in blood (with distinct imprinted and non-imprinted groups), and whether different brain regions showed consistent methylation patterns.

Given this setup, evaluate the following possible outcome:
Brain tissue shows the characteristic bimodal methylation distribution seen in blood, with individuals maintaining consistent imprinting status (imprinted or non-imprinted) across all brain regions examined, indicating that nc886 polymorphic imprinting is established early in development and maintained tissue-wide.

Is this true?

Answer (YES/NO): NO